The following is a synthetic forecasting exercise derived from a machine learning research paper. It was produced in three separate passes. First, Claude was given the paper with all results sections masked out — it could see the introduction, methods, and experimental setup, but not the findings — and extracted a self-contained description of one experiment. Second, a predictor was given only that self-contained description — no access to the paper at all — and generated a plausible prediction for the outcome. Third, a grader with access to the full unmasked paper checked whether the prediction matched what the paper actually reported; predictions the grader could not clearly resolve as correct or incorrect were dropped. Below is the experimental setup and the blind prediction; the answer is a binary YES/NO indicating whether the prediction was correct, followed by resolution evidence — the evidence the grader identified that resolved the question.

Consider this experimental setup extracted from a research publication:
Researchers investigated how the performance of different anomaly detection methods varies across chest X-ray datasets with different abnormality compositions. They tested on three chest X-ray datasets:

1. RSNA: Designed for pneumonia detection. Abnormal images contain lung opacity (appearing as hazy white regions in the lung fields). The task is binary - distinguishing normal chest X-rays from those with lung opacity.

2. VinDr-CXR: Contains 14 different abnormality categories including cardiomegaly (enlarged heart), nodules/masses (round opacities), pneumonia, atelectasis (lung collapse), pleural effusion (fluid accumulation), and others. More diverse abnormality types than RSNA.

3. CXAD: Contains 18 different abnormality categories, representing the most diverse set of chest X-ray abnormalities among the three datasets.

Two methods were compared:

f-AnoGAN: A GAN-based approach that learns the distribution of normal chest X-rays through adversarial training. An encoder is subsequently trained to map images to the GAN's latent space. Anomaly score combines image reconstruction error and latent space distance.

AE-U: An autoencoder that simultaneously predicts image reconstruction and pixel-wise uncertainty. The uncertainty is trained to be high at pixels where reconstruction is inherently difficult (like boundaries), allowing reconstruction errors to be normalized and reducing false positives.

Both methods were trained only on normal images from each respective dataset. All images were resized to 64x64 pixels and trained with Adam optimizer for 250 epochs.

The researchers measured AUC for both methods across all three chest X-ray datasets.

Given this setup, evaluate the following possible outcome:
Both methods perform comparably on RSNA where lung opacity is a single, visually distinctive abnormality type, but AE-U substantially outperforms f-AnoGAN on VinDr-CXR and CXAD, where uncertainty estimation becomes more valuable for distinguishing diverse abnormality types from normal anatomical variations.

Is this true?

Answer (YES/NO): NO